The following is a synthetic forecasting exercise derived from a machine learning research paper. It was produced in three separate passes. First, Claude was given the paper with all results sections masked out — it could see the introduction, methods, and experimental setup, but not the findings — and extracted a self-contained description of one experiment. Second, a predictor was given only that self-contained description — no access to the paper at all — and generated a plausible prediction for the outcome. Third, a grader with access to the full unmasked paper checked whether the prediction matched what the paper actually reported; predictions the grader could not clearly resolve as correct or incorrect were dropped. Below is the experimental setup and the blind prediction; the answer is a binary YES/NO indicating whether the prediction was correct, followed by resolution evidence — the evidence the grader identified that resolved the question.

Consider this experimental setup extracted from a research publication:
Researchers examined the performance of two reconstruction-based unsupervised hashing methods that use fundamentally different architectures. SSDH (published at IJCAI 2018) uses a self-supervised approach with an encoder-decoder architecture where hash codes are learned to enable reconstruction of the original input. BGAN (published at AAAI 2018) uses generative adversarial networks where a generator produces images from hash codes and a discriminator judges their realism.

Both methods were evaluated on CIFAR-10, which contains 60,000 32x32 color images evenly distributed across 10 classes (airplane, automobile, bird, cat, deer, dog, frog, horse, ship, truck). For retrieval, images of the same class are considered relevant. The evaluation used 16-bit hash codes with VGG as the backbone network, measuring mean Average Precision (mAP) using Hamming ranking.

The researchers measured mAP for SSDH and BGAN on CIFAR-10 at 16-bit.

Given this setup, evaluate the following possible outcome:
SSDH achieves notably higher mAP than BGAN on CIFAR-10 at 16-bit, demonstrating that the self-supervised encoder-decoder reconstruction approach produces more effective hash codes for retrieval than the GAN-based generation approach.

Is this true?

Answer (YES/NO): NO